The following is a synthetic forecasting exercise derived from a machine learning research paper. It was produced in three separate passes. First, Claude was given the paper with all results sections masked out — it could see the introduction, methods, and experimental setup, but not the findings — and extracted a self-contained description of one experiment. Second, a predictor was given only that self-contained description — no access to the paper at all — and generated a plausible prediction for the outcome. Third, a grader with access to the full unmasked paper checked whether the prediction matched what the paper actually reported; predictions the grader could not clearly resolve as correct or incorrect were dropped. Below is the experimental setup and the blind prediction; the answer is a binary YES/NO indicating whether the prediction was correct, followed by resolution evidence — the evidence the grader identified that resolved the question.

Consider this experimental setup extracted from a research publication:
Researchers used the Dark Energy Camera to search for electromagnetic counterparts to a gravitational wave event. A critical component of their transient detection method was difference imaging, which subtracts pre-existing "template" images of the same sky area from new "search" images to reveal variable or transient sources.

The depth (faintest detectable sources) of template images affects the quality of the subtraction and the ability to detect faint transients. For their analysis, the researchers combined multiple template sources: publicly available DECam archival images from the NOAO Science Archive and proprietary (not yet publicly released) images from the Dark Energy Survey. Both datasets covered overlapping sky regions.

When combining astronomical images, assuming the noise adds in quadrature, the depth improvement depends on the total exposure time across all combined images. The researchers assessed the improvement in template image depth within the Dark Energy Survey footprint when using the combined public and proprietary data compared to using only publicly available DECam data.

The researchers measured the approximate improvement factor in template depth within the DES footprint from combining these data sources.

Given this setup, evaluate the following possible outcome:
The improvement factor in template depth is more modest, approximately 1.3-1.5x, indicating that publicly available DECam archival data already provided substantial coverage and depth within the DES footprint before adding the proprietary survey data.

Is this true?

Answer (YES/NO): YES